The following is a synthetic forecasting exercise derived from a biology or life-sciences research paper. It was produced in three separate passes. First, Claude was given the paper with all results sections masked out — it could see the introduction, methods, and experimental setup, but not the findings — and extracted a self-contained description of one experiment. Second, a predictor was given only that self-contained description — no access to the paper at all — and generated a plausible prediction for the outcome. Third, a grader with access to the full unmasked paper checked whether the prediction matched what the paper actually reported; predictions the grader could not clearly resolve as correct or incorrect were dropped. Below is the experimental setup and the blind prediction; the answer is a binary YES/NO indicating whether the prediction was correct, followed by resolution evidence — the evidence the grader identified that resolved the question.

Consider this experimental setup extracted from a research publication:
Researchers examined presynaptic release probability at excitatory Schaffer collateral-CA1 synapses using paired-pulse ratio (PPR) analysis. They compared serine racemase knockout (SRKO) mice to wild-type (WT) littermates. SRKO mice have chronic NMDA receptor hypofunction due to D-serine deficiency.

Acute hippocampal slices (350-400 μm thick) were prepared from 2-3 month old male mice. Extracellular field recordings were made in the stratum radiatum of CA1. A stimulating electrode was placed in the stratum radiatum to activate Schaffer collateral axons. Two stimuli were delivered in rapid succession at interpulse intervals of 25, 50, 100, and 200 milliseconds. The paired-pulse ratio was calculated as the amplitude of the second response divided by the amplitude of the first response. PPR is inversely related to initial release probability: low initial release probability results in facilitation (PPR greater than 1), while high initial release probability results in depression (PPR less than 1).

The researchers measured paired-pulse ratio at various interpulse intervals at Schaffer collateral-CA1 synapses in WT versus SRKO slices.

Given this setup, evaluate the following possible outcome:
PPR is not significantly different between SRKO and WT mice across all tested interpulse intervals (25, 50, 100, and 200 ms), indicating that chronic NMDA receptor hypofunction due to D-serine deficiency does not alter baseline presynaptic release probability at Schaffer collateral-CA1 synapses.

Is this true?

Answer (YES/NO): YES